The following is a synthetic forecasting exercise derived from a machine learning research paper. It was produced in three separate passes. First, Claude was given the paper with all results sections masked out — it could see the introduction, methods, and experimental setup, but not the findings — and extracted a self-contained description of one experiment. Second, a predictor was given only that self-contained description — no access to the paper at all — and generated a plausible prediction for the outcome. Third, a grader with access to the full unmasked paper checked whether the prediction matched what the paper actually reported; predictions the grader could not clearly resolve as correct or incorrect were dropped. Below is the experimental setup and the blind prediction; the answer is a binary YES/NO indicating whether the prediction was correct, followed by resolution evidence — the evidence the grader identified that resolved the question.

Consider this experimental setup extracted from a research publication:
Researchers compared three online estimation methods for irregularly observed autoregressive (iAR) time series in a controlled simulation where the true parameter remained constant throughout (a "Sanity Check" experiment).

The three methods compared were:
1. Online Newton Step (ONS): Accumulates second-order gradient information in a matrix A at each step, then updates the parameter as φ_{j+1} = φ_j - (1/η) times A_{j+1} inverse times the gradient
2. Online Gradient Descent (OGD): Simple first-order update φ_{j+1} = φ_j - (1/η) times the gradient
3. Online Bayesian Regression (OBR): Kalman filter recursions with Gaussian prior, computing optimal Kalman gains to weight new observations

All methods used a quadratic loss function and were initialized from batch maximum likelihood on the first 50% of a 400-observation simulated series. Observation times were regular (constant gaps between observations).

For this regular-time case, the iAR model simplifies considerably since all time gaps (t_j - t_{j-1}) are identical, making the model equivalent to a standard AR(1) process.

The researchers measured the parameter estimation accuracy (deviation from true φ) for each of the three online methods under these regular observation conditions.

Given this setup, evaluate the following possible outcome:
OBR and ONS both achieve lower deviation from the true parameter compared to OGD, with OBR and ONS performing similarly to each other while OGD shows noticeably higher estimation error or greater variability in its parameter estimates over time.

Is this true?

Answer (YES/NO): NO